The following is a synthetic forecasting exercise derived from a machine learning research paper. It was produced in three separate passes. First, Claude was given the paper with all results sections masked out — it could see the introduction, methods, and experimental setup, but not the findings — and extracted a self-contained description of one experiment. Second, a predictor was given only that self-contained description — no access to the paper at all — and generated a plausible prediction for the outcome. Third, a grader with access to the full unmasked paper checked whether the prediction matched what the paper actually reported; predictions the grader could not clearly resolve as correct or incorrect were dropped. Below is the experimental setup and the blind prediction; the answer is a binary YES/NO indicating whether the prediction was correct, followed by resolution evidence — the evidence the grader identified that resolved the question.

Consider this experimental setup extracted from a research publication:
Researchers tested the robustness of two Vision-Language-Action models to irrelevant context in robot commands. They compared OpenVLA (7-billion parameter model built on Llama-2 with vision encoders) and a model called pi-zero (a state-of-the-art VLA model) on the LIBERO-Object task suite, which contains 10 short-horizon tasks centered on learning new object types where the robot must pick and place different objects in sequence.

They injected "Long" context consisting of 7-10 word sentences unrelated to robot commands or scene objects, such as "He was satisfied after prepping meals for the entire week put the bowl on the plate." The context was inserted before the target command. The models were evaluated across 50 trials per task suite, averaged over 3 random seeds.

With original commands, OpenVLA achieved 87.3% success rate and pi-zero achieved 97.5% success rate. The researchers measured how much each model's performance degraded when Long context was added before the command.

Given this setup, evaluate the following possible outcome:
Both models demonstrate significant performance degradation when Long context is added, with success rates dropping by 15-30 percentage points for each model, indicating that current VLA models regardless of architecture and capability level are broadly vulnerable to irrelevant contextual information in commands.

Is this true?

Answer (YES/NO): NO